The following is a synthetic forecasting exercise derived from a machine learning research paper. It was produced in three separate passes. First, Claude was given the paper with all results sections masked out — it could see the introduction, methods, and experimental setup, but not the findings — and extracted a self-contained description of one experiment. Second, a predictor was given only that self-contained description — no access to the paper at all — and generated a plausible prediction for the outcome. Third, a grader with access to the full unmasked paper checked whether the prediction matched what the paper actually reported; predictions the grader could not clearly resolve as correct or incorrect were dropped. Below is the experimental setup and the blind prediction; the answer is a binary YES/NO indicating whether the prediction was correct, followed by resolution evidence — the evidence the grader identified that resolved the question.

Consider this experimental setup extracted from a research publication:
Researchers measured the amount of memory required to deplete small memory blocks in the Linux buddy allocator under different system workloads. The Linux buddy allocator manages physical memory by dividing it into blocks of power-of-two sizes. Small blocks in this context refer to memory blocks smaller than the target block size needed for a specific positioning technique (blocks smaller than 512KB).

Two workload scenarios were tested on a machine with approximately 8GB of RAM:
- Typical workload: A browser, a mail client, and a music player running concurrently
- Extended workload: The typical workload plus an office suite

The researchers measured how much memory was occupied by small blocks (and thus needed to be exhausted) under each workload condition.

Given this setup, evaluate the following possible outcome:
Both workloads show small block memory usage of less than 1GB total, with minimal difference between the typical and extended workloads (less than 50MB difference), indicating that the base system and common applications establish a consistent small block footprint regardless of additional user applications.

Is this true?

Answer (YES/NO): NO